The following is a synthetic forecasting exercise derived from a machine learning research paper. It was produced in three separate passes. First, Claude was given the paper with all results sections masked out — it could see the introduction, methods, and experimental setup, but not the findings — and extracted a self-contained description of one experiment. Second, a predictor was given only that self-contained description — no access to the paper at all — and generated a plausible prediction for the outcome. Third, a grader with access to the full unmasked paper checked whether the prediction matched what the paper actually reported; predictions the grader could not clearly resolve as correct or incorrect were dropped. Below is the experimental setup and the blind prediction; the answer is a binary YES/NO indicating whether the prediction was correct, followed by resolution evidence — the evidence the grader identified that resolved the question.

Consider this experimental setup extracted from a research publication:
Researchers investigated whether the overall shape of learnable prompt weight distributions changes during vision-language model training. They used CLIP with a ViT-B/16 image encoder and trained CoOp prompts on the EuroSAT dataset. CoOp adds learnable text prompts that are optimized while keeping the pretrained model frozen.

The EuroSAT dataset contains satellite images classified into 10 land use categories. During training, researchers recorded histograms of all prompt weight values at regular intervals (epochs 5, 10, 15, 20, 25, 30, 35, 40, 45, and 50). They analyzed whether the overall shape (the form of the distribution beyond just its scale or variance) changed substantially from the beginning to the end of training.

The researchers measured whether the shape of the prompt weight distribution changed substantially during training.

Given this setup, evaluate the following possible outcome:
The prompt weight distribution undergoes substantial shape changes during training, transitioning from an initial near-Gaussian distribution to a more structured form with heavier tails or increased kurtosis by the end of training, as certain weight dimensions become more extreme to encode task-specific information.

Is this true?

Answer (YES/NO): NO